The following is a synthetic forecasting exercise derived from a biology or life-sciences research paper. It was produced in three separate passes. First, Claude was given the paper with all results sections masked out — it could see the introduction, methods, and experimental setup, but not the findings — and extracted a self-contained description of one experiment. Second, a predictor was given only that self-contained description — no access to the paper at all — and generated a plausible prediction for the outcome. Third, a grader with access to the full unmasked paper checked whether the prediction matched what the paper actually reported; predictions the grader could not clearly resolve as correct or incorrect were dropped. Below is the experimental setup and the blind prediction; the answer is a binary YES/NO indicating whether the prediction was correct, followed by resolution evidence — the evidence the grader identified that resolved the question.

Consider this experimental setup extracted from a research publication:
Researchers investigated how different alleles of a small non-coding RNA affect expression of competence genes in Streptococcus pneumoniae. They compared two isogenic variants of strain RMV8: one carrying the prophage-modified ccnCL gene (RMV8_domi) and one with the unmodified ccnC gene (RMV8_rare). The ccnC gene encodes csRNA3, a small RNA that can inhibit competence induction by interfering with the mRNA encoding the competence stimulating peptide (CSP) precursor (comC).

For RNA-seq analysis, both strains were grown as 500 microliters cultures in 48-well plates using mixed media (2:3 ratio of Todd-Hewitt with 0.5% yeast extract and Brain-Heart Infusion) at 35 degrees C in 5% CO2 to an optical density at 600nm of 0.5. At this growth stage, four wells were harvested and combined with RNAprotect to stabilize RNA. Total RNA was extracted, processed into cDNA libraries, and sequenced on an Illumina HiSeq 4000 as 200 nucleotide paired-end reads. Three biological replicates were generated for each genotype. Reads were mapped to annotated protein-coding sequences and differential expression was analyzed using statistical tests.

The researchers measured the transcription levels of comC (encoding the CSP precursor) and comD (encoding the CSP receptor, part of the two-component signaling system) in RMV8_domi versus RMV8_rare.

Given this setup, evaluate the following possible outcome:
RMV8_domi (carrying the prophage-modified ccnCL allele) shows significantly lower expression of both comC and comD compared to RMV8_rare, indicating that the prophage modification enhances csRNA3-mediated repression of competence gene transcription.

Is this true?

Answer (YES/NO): NO